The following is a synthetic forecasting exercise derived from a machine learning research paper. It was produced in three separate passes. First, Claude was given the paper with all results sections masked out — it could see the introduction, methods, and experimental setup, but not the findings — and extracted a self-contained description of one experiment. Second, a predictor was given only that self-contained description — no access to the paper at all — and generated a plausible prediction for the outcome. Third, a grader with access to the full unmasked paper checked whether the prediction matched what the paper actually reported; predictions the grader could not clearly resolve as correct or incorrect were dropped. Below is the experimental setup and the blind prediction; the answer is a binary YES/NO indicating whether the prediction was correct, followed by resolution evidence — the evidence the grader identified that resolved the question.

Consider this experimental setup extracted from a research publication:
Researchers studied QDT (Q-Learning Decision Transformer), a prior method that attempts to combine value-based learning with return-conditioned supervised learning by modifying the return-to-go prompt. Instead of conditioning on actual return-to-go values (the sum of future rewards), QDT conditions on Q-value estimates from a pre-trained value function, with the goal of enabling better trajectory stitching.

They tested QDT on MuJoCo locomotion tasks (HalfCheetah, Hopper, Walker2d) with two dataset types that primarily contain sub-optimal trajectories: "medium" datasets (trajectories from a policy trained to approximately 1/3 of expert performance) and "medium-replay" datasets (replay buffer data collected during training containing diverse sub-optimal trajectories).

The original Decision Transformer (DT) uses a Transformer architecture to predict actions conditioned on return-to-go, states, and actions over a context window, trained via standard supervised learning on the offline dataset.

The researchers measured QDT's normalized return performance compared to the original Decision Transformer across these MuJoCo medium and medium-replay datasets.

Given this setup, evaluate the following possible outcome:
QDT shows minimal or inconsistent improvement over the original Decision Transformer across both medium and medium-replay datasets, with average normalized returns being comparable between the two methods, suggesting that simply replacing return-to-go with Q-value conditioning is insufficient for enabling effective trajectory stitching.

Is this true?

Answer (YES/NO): NO